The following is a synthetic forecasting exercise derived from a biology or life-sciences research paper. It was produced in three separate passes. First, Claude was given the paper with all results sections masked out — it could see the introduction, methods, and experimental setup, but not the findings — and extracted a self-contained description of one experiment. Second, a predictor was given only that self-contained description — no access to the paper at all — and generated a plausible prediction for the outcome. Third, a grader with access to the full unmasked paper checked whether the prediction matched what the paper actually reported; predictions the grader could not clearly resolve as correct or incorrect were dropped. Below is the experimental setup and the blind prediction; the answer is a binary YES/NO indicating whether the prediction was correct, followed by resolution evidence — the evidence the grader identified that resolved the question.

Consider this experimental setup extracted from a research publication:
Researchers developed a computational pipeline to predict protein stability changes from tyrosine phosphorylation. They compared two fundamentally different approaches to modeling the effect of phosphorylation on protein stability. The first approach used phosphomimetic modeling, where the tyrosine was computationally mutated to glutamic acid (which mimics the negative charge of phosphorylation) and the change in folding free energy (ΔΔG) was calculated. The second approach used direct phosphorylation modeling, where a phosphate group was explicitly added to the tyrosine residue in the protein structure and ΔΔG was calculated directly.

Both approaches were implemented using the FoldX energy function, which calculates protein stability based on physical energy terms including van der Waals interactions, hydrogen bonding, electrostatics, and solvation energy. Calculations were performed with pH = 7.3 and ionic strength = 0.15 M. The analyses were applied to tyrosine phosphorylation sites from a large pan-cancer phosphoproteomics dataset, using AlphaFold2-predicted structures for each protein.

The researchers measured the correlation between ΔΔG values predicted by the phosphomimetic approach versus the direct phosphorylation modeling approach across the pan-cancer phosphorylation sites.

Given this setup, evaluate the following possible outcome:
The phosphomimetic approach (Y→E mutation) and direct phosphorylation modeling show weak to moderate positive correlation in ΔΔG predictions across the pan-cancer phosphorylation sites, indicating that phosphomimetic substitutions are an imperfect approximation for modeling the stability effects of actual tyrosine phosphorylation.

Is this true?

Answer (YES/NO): NO